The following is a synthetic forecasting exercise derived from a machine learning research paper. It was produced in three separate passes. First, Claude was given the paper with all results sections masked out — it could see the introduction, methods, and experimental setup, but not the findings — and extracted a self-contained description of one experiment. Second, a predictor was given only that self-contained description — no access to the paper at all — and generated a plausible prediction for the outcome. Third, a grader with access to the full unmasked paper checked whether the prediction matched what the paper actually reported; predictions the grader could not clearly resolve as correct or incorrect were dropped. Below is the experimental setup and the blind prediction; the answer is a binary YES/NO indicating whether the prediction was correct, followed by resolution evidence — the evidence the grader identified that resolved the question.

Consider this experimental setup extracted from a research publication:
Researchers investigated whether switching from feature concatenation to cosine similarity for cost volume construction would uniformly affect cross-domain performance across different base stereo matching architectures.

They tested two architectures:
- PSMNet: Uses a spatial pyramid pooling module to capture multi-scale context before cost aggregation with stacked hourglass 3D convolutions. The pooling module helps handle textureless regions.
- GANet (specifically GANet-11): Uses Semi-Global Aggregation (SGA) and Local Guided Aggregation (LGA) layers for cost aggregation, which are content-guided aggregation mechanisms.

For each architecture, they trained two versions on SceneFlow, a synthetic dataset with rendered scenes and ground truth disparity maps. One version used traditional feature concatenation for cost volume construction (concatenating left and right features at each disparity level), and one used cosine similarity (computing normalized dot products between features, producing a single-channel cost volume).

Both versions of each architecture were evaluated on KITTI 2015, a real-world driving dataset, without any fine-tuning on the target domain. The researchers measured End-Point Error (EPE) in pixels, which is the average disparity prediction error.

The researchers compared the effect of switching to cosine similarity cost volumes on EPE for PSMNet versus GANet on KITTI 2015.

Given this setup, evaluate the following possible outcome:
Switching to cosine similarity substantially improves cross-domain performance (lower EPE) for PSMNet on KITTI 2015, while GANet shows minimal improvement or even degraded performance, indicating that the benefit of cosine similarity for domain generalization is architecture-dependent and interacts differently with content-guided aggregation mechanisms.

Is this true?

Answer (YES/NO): NO